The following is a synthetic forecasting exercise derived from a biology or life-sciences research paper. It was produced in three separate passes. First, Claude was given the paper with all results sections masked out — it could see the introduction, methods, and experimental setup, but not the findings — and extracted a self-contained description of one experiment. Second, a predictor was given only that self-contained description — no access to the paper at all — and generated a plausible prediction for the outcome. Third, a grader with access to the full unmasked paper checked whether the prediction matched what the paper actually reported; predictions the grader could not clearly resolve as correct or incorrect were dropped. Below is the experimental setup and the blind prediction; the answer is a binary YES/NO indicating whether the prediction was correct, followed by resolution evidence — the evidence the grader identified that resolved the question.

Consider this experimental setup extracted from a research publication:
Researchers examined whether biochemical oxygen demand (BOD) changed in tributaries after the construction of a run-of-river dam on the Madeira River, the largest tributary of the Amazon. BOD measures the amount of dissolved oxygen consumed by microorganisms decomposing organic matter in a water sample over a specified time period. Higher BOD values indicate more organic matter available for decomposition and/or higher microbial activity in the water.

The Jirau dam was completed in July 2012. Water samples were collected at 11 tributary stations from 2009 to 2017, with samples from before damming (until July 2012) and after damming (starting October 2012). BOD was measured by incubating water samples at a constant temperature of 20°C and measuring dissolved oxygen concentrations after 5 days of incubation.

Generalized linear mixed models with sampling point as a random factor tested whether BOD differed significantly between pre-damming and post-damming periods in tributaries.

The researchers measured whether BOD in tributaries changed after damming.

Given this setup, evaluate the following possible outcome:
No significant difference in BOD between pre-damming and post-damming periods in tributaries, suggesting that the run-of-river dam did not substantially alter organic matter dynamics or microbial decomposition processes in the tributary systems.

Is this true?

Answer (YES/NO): YES